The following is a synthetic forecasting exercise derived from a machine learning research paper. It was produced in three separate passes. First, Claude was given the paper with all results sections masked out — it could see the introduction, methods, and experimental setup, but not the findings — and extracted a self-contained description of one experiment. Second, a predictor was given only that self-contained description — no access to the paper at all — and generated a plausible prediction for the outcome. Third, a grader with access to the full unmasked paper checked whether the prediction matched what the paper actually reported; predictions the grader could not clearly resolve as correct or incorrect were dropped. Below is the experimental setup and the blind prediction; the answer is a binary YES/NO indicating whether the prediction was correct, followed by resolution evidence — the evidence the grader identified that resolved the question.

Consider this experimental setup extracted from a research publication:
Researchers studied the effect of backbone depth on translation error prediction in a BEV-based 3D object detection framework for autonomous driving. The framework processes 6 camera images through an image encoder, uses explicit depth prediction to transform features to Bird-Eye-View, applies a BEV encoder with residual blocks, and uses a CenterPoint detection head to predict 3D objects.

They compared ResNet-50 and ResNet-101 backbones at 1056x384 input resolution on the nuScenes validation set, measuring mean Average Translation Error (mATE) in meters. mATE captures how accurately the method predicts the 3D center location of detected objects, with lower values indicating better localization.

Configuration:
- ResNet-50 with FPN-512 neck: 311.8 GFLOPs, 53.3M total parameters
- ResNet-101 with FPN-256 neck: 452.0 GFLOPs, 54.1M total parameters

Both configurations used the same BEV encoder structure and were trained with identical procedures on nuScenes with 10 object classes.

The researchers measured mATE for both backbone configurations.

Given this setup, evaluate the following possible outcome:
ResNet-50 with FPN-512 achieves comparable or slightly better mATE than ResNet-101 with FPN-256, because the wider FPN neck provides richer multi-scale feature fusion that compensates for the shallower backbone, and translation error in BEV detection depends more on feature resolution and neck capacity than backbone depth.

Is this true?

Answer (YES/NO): NO